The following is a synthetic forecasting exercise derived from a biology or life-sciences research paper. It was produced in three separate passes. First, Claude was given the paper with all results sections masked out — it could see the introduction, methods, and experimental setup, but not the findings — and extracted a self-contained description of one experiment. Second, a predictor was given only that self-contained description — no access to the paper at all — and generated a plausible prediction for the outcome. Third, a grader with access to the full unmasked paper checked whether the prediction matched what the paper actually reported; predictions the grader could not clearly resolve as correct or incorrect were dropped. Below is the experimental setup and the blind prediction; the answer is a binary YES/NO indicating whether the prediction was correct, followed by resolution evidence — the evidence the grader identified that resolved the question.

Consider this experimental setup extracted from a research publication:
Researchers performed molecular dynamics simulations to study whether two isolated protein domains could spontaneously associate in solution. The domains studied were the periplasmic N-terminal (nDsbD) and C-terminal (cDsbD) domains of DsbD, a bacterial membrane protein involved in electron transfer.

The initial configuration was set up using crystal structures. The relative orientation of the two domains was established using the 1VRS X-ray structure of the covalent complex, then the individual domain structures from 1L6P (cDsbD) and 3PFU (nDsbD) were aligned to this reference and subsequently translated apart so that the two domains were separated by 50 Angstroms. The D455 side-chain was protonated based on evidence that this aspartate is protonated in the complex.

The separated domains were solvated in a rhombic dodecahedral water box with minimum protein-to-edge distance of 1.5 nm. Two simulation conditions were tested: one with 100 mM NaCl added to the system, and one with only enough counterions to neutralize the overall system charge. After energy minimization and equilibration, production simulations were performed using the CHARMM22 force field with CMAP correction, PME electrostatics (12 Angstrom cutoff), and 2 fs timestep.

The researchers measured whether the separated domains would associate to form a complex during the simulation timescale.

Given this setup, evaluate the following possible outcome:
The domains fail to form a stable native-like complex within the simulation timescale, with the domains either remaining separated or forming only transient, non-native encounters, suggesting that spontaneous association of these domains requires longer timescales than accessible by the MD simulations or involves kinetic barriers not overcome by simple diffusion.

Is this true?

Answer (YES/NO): NO